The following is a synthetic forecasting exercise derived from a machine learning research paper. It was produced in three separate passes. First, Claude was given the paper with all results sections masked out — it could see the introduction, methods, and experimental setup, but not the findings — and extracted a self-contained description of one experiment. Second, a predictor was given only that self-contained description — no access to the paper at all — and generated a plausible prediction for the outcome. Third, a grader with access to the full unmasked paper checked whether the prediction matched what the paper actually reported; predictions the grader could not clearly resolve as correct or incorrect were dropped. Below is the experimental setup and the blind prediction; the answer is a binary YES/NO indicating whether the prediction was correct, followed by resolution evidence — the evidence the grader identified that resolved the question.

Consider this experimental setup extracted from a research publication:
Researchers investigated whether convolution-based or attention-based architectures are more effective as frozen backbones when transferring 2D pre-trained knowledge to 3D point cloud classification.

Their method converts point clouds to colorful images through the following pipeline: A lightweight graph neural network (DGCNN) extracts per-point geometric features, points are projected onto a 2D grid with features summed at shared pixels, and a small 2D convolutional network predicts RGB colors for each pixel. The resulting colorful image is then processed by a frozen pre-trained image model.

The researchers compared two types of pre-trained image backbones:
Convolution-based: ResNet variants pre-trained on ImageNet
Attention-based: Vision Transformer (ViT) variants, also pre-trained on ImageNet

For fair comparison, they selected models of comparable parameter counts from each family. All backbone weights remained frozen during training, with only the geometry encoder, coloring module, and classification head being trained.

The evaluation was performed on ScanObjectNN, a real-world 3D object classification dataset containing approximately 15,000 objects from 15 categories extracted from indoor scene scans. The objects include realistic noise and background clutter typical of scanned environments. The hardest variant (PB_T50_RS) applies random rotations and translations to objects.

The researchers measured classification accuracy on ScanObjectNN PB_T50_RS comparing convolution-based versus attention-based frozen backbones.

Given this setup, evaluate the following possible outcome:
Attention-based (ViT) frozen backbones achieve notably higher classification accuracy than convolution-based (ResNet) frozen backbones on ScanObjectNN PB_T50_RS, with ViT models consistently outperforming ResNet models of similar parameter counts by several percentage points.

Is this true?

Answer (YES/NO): NO